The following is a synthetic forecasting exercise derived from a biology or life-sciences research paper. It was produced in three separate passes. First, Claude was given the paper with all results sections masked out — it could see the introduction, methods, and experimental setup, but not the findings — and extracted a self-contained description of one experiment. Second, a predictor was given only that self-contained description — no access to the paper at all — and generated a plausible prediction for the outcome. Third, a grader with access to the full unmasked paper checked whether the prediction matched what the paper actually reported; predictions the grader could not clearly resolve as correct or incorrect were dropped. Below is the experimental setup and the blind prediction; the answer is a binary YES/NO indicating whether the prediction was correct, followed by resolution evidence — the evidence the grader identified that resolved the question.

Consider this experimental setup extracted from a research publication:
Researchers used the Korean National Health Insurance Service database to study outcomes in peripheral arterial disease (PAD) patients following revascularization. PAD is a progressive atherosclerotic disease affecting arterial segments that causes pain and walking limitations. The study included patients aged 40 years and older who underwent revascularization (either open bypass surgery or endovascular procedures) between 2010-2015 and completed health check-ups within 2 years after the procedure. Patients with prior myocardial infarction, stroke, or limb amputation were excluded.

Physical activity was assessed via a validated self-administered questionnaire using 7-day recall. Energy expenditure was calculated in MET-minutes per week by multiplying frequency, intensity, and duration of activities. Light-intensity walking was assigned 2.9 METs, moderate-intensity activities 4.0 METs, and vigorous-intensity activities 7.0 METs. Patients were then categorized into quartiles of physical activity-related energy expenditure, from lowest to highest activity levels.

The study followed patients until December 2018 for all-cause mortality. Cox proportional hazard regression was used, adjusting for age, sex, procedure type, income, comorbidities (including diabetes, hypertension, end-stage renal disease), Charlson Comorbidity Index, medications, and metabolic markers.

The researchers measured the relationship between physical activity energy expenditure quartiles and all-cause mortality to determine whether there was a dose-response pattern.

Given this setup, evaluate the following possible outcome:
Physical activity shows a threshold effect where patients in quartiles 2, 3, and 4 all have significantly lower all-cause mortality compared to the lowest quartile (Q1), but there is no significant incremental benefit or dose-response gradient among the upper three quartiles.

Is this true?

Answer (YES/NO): NO